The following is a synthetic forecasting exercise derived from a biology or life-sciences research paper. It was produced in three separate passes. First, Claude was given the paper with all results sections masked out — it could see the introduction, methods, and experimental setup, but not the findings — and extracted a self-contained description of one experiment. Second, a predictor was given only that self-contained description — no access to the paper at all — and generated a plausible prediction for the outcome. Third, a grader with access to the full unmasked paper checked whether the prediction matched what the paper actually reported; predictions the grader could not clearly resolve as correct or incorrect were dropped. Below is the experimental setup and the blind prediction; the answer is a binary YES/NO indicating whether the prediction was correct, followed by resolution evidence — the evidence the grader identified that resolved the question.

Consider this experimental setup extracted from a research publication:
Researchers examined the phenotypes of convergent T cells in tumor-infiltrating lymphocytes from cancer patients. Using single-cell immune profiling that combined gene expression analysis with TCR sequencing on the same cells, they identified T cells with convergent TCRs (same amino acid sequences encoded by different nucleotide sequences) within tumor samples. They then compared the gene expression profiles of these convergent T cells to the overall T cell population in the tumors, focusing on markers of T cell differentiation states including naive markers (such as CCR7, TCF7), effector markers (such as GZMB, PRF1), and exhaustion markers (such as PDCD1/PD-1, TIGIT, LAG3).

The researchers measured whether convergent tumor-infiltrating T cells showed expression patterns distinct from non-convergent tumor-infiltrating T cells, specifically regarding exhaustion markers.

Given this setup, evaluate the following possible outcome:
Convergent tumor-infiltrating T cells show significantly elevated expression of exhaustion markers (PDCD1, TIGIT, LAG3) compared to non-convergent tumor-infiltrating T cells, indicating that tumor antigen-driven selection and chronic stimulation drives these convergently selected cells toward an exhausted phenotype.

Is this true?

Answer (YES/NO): YES